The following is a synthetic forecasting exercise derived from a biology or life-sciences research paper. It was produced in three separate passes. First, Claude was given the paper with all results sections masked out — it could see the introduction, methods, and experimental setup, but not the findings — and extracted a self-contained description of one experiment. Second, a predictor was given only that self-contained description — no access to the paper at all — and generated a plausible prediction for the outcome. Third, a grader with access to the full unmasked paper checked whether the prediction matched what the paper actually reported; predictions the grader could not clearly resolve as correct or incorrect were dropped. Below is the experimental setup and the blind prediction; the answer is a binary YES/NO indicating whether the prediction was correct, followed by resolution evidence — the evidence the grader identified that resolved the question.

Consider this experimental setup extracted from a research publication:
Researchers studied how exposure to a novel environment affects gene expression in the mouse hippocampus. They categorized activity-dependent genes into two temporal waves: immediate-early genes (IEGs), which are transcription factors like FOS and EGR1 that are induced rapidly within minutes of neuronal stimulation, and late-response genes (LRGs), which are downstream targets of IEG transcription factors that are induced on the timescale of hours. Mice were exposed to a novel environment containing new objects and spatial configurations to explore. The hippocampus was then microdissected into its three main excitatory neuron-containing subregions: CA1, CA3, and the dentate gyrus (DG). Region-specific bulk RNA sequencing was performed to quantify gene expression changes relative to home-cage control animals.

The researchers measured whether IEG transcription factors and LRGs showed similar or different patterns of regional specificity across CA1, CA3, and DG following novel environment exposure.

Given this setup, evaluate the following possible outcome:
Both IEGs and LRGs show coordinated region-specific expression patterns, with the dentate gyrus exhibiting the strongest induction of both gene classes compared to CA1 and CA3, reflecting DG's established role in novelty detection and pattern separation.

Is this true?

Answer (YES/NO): NO